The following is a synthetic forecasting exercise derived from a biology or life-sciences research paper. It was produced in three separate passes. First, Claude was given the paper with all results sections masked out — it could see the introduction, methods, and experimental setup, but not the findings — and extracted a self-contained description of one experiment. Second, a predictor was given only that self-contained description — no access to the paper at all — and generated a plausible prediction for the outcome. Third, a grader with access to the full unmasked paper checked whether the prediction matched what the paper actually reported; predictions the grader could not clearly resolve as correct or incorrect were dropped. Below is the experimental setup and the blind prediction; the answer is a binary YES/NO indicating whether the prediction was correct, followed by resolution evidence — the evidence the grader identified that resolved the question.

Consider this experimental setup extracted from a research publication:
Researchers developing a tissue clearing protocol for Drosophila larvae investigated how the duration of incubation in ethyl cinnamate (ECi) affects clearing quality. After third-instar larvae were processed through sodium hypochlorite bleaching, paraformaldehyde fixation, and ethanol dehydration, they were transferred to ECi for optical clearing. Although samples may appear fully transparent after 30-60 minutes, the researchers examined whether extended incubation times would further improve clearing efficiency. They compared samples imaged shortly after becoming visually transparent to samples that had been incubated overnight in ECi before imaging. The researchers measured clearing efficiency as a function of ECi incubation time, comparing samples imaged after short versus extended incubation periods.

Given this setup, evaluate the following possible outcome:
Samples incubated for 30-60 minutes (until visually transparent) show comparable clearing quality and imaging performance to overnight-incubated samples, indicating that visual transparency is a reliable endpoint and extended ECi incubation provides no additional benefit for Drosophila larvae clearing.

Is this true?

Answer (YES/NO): NO